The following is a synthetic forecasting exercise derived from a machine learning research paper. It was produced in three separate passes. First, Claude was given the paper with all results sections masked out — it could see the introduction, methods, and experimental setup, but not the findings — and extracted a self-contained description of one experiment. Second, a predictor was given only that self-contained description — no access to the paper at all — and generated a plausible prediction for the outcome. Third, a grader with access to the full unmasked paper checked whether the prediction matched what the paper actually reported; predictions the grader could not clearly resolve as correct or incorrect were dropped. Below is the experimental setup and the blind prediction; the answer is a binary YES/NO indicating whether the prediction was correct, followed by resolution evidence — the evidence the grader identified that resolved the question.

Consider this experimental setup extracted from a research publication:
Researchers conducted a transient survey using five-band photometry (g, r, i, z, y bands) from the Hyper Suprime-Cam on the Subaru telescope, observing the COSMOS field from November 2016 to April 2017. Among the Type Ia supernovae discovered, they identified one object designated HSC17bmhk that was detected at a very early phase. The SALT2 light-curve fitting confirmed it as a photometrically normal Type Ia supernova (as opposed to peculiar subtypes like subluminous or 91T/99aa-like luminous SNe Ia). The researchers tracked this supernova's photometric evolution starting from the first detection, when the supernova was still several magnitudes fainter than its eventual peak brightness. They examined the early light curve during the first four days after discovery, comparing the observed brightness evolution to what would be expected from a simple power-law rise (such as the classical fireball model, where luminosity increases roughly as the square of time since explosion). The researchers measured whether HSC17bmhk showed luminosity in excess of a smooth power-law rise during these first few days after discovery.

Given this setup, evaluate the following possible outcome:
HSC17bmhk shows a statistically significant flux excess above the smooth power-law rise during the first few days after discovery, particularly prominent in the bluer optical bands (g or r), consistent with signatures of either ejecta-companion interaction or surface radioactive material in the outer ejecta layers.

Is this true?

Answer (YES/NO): YES